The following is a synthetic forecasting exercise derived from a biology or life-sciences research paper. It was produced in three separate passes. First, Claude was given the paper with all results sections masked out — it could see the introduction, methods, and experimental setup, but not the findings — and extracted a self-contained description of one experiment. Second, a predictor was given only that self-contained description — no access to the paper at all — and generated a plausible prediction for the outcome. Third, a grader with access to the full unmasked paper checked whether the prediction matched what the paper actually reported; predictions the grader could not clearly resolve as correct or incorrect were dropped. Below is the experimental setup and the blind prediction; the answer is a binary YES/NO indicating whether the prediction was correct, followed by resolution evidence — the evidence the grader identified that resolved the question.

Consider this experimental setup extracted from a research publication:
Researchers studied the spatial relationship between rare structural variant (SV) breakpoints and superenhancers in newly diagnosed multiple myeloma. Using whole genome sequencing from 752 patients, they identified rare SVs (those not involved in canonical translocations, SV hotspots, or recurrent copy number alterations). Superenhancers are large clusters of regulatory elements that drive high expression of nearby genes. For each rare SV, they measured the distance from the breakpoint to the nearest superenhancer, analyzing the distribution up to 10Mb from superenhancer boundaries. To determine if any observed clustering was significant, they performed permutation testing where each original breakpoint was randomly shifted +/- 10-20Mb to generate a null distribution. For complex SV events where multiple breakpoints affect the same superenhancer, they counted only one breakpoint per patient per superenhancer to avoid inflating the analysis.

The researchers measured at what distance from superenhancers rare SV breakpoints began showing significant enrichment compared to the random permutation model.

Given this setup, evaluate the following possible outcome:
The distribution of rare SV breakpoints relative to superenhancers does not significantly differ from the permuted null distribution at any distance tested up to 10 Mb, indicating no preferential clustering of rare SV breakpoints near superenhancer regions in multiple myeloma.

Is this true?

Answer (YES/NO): NO